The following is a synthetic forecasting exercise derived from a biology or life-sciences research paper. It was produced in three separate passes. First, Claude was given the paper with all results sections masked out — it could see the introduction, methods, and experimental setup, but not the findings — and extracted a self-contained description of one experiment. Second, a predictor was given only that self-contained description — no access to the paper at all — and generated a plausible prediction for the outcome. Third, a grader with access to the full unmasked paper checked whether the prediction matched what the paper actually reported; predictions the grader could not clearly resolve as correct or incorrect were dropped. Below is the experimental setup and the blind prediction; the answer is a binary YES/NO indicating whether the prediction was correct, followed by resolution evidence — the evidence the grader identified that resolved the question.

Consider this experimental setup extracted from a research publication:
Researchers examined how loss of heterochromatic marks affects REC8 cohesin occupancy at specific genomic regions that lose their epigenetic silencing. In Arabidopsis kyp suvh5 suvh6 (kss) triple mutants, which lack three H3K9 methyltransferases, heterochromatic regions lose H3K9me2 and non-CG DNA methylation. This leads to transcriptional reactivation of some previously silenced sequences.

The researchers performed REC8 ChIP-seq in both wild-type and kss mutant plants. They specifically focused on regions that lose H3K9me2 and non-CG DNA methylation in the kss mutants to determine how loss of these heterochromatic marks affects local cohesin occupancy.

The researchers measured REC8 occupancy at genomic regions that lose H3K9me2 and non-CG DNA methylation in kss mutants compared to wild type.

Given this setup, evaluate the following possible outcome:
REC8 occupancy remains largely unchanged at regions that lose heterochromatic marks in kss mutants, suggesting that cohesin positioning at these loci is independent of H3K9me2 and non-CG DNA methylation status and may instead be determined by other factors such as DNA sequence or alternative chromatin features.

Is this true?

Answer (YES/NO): NO